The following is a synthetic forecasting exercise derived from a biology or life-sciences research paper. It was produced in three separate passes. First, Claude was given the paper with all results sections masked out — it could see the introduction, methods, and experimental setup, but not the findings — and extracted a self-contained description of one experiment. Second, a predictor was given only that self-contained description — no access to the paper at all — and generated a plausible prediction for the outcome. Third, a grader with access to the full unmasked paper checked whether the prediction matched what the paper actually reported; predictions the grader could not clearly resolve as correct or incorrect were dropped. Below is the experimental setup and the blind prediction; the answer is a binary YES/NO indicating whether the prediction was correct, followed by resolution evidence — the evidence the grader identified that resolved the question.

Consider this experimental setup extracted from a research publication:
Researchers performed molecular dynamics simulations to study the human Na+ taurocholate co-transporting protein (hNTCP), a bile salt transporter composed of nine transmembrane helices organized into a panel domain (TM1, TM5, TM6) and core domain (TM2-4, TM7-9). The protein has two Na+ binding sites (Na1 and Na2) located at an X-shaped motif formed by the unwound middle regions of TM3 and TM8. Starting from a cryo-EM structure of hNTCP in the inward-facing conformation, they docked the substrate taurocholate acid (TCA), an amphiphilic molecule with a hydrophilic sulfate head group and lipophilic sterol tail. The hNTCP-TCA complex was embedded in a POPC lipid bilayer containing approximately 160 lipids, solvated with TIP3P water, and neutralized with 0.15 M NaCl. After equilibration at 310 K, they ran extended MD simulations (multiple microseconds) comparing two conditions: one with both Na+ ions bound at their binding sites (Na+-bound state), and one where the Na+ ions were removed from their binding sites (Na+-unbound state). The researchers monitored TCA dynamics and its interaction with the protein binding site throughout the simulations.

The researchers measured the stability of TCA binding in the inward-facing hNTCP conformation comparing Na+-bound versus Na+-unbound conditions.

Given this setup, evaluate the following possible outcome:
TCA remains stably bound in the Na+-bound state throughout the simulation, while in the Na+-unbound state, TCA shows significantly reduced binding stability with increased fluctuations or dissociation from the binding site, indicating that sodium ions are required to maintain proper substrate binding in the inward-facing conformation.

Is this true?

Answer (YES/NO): YES